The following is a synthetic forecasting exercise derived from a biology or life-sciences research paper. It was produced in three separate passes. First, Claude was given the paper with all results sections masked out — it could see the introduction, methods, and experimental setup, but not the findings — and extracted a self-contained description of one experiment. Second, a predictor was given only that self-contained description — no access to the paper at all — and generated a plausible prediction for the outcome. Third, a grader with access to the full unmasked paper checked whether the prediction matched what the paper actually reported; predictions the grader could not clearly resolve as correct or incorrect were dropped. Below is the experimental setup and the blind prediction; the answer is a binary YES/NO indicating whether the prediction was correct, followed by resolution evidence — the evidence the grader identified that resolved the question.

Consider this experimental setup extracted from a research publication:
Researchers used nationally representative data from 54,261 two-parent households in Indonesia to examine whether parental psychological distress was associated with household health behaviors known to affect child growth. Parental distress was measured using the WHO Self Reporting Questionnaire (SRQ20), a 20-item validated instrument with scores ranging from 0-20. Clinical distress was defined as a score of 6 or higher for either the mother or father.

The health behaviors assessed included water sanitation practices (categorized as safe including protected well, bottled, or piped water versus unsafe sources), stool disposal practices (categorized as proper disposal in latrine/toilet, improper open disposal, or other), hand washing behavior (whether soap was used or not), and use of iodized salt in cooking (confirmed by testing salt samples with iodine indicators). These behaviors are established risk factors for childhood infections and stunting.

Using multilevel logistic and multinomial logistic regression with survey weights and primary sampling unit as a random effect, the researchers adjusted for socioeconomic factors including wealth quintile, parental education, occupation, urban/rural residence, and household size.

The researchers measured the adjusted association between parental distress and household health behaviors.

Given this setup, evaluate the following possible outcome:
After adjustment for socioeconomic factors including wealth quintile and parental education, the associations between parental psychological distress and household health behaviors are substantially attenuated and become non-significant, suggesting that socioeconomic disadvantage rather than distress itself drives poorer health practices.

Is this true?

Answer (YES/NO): NO